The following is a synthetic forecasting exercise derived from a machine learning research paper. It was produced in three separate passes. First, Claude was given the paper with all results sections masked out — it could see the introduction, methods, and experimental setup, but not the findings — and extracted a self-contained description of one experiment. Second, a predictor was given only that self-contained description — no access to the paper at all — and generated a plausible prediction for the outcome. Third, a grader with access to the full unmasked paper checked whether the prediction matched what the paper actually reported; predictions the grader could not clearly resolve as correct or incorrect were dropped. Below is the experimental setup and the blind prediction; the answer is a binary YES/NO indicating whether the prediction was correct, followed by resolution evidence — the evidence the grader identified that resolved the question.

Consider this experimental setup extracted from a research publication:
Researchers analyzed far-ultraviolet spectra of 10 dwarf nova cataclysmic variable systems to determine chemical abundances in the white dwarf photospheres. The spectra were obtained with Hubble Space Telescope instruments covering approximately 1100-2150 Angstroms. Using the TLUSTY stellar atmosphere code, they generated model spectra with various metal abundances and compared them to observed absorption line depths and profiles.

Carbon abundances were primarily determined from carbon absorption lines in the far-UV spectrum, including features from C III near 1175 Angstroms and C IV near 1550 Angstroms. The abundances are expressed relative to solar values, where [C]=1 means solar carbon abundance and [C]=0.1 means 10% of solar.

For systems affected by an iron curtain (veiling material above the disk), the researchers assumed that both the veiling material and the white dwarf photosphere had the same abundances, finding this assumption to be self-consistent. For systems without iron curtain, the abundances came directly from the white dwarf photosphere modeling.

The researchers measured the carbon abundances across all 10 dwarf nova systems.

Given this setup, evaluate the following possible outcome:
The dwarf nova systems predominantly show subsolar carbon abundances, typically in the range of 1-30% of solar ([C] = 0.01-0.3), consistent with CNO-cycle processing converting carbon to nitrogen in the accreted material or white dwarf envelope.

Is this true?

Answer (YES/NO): NO